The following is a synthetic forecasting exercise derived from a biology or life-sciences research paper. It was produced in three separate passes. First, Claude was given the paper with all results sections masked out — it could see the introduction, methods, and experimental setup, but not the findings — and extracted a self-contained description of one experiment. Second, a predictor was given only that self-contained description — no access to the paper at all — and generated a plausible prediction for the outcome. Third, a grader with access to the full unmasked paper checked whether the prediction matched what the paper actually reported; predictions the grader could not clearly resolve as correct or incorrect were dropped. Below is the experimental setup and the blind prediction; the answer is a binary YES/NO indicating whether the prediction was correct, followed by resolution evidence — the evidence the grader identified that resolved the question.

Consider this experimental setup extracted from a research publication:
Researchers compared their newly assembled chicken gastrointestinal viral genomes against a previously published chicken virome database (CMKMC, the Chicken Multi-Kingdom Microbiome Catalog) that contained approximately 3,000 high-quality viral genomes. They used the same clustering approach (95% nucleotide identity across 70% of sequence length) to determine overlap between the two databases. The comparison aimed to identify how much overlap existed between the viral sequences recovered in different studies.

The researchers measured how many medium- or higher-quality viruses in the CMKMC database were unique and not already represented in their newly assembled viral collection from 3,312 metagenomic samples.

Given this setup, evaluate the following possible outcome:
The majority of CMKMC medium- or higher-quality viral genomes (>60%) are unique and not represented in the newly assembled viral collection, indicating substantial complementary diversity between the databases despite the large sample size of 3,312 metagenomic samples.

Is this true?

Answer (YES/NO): YES